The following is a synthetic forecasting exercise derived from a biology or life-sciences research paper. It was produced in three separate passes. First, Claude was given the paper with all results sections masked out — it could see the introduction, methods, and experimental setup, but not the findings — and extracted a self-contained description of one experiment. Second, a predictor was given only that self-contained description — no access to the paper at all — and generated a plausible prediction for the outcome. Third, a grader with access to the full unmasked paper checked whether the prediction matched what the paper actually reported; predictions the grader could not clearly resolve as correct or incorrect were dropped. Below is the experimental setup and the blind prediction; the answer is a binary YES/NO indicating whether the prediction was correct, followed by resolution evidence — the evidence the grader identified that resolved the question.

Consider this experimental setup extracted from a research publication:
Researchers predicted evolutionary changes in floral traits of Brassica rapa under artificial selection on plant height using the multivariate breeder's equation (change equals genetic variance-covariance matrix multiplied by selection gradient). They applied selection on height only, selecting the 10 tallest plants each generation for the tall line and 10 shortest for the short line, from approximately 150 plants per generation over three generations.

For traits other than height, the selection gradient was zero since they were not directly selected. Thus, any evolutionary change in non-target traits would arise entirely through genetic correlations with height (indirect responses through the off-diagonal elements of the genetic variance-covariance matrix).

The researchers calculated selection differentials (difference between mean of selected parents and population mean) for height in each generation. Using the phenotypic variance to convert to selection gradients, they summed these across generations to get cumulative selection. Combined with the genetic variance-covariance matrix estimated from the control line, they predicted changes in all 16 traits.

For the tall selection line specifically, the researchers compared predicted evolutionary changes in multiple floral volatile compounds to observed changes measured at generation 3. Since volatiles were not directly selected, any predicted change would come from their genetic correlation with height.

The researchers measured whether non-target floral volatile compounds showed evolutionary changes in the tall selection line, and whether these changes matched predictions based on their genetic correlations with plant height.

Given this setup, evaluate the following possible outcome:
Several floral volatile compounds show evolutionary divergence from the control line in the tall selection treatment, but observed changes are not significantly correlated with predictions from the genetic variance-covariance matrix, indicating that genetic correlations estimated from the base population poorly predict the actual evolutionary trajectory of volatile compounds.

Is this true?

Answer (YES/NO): NO